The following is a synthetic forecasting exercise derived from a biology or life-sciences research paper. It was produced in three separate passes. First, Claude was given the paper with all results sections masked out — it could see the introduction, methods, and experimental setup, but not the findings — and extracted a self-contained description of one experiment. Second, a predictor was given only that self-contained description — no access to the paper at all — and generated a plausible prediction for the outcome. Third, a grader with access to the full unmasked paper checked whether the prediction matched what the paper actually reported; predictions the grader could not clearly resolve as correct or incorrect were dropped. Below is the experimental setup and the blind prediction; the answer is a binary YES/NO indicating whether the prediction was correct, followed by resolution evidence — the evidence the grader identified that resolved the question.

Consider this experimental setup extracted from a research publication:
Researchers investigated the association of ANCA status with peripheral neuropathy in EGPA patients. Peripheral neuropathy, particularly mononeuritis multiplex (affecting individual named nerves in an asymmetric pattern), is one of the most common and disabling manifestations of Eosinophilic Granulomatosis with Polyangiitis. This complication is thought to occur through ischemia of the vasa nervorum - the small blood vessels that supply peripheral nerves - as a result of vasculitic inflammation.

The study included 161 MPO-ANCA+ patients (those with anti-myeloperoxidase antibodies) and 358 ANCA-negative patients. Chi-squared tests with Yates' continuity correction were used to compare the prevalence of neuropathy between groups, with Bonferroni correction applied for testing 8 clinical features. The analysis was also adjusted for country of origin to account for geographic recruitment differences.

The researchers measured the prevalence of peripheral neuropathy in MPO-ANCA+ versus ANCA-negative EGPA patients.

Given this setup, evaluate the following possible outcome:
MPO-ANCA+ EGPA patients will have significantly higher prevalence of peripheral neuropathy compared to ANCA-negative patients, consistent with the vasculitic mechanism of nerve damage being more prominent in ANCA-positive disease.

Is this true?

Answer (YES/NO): YES